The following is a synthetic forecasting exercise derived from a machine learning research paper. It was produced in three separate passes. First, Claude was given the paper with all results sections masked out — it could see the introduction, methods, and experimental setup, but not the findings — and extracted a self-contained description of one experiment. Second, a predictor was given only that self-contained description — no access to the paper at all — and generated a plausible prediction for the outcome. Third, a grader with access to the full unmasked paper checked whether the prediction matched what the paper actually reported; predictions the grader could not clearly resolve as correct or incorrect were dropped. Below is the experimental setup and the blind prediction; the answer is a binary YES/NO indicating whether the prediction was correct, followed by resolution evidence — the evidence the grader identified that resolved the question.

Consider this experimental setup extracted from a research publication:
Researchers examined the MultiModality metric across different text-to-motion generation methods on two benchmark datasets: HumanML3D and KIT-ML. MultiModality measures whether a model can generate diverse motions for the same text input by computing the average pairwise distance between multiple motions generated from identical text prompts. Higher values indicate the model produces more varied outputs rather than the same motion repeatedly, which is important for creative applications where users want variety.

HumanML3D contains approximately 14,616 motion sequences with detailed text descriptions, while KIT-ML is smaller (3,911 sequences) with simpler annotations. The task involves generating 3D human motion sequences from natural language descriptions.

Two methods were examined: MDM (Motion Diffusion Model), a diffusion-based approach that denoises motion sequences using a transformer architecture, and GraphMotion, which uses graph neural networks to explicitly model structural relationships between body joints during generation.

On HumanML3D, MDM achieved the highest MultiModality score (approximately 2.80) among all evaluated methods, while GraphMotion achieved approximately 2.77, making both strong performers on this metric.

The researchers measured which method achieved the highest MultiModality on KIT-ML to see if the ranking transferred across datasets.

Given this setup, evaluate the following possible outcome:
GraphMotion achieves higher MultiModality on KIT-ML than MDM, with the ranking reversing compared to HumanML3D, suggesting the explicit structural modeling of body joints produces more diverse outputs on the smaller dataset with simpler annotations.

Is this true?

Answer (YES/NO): YES